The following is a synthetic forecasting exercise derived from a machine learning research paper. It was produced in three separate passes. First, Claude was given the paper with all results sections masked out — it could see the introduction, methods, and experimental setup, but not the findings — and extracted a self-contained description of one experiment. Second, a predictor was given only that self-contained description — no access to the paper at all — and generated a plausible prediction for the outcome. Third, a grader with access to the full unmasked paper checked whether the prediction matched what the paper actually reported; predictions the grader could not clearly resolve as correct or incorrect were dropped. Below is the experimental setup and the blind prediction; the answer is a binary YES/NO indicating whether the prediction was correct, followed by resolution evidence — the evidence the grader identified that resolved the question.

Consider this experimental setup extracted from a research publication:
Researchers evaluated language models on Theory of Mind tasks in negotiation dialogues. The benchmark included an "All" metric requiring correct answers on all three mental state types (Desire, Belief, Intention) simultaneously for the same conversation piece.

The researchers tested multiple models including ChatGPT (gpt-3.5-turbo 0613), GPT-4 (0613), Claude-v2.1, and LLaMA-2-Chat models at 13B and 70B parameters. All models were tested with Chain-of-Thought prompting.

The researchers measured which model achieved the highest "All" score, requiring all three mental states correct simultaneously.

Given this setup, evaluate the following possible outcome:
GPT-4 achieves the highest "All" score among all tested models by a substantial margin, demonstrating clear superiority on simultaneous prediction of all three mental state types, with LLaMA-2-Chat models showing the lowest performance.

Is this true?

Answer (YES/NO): NO